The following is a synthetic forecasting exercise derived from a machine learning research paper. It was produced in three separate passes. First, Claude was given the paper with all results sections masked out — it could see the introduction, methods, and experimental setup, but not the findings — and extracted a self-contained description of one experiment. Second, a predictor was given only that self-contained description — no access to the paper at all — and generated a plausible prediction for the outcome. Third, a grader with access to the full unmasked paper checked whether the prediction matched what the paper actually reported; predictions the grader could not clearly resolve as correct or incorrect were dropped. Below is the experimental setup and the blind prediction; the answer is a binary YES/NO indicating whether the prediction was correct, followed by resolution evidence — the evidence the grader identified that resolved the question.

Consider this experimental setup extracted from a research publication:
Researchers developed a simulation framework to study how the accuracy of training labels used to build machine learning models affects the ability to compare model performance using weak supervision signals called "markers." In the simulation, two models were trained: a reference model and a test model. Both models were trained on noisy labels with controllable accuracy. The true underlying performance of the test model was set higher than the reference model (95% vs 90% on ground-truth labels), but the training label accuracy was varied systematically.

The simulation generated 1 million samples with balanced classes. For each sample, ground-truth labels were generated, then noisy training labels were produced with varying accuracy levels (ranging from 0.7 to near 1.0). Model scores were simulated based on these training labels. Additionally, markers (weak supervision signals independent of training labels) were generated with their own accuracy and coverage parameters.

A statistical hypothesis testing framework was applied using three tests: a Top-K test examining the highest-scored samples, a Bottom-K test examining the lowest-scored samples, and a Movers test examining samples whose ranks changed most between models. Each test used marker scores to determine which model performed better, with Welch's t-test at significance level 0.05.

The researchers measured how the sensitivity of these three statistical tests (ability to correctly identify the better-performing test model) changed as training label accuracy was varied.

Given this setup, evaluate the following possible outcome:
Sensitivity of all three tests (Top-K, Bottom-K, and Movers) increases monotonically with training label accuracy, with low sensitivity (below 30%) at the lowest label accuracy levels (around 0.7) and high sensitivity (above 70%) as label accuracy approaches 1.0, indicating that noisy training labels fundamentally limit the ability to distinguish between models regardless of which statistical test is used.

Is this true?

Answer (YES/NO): NO